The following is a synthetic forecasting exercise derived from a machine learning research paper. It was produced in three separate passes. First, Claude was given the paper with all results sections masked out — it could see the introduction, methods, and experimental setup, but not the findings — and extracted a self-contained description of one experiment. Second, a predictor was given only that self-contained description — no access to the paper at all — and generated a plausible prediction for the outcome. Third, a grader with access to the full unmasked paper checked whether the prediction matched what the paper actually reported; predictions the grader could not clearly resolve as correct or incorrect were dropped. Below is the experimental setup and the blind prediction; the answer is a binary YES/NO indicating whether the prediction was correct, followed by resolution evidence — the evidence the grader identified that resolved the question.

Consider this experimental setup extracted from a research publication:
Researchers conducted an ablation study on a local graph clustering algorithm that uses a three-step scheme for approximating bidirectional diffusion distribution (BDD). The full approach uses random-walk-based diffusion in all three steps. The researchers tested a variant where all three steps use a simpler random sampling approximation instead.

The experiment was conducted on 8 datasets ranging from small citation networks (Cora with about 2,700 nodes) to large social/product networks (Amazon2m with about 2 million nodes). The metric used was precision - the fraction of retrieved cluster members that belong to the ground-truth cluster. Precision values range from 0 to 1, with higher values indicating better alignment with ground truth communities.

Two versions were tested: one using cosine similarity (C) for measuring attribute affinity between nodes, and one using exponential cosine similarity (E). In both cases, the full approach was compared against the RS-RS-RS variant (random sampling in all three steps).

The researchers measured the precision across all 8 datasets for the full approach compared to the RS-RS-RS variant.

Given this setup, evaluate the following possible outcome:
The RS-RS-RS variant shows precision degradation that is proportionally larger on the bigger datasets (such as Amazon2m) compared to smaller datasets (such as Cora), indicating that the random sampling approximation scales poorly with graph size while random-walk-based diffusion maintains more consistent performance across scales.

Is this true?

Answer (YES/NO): NO